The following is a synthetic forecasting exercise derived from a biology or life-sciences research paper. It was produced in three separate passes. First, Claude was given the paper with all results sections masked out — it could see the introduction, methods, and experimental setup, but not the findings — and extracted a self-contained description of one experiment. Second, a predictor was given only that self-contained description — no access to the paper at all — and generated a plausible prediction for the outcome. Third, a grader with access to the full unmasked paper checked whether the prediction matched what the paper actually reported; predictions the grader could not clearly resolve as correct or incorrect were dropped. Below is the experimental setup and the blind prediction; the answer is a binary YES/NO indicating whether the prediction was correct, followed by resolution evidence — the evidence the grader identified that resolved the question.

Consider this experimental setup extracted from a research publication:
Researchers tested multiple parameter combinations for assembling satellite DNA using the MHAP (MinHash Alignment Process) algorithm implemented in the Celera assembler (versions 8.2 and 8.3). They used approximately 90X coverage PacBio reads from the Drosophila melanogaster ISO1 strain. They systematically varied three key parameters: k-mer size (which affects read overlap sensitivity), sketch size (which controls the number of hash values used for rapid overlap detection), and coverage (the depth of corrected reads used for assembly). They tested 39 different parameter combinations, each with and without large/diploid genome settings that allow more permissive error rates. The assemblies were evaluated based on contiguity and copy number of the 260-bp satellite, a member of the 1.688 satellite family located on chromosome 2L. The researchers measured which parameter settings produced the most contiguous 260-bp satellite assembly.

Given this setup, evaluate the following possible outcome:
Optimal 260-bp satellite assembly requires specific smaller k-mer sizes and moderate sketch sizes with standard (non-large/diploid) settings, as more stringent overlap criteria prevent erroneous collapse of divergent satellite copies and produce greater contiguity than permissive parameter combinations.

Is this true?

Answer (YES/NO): NO